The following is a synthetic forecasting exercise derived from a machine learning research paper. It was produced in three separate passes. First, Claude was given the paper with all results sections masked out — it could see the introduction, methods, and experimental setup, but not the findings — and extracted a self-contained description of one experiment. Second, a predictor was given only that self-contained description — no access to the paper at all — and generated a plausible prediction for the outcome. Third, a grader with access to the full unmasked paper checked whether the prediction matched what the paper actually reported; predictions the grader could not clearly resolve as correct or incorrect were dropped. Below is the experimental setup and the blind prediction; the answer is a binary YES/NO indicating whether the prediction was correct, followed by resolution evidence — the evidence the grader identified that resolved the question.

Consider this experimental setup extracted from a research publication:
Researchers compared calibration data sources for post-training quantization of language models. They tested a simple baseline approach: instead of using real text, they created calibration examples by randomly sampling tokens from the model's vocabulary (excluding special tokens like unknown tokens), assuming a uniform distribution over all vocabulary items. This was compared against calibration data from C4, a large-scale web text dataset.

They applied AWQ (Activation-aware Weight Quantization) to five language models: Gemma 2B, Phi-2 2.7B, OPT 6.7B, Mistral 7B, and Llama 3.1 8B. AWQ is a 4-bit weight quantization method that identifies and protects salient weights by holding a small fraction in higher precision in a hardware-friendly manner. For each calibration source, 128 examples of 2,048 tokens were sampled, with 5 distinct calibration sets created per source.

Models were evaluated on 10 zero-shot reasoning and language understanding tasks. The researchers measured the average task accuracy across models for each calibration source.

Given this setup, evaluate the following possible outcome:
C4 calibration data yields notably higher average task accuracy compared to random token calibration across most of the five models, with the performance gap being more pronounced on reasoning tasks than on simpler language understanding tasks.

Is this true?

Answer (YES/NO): NO